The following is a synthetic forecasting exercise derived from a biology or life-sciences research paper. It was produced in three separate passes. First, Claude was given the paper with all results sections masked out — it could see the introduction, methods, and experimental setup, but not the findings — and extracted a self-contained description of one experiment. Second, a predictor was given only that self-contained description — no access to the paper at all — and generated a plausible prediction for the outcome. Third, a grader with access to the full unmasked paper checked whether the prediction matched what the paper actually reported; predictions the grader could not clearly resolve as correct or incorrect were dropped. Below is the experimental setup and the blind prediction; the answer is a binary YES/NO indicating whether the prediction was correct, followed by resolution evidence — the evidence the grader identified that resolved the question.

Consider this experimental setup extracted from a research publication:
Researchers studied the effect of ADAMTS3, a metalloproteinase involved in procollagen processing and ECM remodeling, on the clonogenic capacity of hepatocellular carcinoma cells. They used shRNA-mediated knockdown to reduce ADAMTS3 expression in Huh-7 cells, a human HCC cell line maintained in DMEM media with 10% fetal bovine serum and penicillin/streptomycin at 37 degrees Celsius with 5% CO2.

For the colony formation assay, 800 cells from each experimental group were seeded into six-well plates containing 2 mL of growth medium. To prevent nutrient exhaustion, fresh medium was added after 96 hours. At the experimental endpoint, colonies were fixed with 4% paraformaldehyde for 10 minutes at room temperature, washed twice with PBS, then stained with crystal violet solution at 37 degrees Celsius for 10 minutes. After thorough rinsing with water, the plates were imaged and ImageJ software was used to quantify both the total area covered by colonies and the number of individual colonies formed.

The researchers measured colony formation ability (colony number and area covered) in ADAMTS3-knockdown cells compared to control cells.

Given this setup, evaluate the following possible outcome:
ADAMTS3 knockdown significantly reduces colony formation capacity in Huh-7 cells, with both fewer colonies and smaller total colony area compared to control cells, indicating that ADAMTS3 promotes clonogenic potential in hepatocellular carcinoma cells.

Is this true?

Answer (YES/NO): YES